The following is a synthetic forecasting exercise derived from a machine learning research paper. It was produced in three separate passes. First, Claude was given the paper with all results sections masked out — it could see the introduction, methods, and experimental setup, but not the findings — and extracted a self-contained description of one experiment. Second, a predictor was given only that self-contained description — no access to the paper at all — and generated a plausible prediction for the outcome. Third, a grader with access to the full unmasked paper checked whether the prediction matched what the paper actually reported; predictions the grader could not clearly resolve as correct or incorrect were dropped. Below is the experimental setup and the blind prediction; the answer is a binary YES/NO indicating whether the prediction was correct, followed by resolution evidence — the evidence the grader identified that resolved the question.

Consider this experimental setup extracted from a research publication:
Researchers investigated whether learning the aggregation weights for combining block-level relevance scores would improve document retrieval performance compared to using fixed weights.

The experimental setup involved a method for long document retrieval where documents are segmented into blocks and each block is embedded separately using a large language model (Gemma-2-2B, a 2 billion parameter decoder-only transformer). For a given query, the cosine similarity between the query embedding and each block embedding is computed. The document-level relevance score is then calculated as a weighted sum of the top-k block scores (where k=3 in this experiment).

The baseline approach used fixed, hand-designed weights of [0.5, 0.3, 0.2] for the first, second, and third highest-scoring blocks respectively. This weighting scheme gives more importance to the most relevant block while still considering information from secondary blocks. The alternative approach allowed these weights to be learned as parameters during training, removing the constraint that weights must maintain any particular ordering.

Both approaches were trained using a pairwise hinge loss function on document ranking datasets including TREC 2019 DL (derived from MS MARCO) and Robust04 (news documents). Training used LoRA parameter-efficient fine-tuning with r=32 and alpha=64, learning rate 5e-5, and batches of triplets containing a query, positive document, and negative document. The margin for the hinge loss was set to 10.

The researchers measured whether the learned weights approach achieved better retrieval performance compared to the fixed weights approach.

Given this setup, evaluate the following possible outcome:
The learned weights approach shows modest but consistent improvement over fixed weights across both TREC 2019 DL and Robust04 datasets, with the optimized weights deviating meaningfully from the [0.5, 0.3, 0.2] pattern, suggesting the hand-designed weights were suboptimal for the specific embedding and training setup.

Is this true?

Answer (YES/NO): NO